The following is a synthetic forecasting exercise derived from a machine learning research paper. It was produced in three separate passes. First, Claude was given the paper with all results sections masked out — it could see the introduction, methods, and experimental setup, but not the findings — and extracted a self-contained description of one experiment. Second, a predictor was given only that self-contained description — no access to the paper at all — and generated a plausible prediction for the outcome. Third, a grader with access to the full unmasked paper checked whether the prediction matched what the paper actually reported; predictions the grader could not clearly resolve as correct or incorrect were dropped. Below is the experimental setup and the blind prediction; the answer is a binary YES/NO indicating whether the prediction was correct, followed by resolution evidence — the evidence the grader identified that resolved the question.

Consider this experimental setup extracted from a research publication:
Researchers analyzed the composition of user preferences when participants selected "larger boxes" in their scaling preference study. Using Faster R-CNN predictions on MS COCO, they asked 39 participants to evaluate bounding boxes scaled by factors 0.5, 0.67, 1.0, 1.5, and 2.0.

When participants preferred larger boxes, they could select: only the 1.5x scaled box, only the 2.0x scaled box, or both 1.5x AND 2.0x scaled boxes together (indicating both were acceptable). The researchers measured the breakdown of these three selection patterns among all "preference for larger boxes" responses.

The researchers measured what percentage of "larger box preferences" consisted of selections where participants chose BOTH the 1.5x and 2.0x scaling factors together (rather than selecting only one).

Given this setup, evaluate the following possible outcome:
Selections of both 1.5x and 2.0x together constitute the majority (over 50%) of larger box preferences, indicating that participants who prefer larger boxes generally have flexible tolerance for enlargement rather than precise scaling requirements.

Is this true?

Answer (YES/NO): YES